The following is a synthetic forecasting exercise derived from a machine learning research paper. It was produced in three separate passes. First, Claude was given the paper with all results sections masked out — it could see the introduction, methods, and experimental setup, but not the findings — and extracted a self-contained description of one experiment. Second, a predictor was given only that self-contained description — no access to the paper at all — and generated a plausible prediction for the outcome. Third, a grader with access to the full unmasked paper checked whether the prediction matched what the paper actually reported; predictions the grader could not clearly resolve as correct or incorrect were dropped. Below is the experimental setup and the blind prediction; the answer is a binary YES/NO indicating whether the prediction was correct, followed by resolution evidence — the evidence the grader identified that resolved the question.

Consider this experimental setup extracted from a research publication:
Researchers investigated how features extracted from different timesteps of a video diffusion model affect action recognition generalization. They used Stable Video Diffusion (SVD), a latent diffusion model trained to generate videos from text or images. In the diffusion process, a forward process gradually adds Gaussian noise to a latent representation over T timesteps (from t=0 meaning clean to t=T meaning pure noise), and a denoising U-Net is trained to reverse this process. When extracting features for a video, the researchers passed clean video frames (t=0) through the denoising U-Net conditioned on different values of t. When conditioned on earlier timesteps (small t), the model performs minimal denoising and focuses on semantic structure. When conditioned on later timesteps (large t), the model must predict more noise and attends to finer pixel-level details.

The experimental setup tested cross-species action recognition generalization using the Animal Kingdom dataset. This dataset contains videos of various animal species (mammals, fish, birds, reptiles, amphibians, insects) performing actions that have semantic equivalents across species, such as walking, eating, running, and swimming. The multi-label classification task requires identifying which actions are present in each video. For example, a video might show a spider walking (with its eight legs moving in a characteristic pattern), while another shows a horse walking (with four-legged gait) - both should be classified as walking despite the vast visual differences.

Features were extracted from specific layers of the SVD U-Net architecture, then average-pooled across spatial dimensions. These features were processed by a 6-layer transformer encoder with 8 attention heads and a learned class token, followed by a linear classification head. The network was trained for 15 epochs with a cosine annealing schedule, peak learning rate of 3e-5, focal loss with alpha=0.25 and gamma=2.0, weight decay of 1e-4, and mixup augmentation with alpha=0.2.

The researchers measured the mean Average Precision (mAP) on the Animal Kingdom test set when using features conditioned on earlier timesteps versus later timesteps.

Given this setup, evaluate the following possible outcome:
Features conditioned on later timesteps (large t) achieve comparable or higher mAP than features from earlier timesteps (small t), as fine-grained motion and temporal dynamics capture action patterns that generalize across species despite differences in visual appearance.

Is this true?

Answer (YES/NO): NO